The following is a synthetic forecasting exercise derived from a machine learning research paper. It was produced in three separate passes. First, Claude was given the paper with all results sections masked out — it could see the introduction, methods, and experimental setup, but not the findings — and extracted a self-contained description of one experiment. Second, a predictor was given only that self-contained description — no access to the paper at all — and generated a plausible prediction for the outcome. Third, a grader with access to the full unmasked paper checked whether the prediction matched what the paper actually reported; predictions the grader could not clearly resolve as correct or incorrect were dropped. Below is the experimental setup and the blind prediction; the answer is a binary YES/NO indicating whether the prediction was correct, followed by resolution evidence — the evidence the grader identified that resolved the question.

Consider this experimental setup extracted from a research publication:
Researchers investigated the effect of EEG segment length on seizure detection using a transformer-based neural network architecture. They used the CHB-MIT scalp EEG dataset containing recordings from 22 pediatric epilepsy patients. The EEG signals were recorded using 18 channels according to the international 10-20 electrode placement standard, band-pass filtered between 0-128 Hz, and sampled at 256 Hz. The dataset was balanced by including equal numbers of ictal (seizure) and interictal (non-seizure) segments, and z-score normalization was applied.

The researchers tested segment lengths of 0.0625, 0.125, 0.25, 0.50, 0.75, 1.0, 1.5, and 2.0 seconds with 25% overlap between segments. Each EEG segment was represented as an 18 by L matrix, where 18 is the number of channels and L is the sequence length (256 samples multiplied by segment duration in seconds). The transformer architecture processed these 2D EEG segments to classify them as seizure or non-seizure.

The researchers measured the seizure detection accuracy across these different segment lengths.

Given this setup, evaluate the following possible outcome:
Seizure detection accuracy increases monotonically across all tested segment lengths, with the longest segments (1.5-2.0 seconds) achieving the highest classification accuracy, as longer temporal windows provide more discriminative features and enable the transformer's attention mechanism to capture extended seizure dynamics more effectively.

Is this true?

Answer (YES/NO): NO